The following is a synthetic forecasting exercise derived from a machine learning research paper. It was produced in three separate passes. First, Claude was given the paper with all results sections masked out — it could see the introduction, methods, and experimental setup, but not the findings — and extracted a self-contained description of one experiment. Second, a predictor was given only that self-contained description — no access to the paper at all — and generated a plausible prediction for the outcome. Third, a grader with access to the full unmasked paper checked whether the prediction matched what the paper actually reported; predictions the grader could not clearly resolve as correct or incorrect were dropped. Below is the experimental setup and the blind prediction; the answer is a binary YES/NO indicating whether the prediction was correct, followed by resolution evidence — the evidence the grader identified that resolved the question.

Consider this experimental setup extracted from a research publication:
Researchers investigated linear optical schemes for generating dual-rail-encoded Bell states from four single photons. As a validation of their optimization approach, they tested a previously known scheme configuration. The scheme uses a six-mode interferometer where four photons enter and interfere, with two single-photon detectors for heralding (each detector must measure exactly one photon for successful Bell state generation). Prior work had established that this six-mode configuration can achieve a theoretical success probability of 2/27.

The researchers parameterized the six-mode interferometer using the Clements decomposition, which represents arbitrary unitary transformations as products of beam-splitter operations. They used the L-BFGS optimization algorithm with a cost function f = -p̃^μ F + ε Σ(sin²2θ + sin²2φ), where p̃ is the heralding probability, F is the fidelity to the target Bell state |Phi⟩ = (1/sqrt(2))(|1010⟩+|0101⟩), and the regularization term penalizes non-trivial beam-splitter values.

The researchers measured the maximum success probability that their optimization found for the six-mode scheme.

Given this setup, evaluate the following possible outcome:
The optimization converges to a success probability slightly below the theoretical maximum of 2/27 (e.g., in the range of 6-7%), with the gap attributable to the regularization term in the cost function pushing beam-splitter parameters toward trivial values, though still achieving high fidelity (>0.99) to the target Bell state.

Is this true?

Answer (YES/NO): NO